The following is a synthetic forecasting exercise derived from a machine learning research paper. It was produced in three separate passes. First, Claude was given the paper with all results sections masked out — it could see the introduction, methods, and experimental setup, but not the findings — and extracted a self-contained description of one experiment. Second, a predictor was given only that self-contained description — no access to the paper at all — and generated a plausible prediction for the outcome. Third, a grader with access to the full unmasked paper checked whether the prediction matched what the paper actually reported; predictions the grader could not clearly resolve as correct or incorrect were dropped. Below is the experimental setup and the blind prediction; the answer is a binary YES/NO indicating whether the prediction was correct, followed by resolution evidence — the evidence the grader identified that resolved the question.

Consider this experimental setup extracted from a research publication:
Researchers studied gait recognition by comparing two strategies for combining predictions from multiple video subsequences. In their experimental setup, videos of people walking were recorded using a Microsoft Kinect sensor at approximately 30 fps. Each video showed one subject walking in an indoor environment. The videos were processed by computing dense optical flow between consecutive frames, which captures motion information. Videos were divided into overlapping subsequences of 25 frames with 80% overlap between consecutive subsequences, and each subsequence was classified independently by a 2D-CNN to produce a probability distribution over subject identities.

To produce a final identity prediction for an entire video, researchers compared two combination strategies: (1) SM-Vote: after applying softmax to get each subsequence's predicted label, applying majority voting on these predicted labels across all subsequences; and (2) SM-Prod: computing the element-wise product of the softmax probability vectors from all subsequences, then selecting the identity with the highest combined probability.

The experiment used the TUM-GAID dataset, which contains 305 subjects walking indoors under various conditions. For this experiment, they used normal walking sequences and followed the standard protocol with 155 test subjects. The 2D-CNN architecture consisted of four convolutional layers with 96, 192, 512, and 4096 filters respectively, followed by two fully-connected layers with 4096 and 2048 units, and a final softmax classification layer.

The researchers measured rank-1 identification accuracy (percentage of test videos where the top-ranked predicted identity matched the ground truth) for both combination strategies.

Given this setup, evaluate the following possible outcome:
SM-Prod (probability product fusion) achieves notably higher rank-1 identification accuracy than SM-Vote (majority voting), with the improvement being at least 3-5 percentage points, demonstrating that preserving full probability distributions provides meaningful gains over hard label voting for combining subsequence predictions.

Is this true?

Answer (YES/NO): NO